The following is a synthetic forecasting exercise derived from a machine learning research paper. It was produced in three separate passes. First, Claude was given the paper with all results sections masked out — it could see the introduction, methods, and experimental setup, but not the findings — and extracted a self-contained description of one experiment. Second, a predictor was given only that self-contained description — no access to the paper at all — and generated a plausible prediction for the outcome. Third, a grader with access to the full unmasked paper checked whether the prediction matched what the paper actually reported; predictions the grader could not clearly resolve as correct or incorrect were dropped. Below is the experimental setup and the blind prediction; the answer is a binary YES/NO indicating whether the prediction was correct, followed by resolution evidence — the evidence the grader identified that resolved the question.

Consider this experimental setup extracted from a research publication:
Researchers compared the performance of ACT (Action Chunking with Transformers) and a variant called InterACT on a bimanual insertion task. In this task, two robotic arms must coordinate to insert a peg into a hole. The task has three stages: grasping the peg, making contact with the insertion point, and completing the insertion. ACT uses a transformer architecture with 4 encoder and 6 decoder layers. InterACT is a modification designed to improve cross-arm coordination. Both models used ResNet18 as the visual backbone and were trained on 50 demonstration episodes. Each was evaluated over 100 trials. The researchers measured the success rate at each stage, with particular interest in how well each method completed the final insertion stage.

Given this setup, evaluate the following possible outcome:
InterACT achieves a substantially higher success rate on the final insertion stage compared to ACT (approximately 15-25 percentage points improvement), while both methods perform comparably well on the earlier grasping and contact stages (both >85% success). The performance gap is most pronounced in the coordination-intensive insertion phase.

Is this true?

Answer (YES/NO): NO